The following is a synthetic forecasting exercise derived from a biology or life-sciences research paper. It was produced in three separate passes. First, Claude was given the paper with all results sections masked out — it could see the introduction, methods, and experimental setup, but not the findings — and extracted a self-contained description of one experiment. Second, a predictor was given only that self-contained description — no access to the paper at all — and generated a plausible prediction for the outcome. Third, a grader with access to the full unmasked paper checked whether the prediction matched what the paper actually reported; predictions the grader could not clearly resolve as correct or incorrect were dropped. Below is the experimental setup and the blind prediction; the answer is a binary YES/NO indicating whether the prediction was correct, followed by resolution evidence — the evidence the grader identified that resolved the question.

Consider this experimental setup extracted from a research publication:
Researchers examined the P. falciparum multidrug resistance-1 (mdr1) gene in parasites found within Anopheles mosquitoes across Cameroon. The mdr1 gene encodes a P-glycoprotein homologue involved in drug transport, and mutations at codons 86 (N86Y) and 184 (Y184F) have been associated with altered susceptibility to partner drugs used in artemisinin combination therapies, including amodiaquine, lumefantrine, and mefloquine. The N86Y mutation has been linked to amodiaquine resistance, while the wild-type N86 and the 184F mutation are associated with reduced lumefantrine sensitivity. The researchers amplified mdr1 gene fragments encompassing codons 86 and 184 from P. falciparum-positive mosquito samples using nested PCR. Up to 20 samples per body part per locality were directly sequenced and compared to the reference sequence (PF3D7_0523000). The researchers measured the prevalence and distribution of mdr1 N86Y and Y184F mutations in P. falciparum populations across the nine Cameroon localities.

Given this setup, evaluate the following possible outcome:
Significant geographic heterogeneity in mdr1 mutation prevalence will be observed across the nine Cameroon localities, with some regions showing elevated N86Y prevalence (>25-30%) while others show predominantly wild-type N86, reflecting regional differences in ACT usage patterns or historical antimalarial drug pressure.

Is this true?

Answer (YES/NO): NO